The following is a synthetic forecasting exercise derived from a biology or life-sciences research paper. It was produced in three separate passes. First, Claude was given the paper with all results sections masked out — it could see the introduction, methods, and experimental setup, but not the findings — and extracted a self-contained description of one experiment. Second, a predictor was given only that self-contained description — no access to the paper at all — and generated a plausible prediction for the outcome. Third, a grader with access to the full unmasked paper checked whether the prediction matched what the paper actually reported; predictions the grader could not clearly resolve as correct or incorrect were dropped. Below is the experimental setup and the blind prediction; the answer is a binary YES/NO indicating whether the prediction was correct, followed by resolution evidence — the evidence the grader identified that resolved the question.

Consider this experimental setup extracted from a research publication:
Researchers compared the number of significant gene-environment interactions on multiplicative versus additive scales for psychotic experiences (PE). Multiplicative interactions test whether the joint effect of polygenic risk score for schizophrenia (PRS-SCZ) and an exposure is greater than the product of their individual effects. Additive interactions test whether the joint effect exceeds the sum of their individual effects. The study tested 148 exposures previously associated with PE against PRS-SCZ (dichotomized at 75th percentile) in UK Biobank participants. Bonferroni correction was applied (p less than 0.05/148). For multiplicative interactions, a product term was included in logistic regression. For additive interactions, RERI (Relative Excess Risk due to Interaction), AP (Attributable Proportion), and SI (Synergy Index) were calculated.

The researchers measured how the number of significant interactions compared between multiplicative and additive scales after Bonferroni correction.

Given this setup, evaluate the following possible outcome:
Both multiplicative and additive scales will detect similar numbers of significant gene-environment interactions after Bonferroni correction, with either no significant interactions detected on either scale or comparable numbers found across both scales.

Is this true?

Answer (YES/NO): NO